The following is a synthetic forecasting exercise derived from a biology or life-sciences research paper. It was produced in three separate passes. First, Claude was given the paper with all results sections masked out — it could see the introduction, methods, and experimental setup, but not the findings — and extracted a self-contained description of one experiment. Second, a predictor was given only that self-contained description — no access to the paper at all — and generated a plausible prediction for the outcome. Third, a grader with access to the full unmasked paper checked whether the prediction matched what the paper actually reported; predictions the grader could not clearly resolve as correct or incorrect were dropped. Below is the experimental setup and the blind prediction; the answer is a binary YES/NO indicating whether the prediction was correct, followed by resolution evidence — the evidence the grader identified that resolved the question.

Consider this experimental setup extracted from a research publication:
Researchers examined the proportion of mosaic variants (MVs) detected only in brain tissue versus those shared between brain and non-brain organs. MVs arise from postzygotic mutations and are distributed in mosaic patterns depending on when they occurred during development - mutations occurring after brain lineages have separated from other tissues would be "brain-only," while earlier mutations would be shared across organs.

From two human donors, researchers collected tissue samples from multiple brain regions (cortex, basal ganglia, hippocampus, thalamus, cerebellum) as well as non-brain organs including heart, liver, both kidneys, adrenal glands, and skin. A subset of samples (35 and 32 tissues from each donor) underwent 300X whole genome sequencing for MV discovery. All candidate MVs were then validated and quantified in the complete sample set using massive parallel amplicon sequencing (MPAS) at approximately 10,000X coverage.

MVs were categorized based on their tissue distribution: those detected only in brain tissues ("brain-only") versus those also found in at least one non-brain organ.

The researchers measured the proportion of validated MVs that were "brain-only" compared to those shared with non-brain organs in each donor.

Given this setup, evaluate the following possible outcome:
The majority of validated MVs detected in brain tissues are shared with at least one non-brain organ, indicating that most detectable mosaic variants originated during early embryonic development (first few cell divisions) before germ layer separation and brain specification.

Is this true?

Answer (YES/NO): YES